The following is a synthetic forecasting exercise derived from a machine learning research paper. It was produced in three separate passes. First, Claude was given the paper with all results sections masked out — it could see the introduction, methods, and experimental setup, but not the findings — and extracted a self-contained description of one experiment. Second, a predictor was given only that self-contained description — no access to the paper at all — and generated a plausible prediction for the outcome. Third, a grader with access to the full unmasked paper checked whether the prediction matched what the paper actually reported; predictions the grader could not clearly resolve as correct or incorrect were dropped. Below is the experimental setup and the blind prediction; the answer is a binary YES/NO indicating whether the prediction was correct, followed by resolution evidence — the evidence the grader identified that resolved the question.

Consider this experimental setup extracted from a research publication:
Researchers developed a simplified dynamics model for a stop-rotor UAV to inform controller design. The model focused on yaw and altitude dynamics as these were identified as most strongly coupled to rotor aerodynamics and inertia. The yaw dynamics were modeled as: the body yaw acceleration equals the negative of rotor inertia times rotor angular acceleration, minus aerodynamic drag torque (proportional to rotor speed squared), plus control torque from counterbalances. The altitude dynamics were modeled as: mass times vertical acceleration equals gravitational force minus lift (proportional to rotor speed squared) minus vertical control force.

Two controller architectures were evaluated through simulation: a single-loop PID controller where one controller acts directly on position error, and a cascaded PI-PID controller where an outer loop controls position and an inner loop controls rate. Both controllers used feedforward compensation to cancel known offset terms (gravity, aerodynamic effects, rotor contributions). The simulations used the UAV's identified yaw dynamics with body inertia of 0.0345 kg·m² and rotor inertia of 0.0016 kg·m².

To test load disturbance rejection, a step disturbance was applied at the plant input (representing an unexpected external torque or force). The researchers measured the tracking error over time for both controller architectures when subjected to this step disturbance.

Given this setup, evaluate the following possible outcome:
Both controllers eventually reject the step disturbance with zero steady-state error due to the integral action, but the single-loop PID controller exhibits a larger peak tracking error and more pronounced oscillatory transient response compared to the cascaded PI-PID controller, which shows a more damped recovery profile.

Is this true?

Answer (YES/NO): NO